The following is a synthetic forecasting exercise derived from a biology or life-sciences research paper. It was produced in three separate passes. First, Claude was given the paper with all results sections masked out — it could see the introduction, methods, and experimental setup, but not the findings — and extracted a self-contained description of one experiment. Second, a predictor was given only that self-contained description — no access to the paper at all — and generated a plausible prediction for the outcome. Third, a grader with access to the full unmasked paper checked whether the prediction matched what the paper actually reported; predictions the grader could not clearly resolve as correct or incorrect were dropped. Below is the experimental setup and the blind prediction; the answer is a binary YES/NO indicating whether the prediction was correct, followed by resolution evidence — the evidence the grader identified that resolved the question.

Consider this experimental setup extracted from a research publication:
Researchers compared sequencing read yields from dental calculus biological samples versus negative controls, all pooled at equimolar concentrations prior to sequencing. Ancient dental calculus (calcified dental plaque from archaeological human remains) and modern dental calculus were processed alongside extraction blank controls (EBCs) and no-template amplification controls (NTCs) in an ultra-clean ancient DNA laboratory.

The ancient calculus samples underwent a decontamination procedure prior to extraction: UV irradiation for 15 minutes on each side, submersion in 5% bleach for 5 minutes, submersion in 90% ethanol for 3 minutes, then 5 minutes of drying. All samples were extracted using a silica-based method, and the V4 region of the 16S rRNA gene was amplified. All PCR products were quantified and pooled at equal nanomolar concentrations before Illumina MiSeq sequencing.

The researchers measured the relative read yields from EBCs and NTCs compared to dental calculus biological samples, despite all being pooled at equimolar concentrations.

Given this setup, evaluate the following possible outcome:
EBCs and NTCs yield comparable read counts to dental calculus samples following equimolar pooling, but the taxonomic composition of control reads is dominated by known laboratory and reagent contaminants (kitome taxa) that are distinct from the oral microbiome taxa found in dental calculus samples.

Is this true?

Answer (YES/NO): NO